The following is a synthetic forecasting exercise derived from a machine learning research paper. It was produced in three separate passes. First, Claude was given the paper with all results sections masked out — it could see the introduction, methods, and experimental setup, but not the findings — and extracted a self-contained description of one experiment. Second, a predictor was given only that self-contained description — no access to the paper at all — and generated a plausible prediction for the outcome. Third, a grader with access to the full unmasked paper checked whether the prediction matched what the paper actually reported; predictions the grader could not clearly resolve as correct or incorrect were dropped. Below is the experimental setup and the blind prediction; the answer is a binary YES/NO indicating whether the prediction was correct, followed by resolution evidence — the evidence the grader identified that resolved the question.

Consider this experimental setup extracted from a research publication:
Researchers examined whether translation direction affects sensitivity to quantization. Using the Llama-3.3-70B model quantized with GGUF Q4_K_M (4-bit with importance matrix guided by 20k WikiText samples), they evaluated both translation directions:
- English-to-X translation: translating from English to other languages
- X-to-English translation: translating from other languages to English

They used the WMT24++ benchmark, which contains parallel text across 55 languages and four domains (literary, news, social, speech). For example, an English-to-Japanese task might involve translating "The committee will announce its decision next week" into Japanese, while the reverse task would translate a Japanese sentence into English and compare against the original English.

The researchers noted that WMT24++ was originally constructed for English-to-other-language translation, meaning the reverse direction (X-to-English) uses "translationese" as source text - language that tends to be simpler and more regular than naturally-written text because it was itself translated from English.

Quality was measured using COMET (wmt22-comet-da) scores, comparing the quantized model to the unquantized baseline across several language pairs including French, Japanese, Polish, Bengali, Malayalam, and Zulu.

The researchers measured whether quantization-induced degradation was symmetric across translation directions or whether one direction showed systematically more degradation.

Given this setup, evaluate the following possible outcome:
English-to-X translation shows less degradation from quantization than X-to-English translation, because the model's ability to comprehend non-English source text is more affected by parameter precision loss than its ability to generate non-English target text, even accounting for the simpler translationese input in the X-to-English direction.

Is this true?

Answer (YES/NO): NO